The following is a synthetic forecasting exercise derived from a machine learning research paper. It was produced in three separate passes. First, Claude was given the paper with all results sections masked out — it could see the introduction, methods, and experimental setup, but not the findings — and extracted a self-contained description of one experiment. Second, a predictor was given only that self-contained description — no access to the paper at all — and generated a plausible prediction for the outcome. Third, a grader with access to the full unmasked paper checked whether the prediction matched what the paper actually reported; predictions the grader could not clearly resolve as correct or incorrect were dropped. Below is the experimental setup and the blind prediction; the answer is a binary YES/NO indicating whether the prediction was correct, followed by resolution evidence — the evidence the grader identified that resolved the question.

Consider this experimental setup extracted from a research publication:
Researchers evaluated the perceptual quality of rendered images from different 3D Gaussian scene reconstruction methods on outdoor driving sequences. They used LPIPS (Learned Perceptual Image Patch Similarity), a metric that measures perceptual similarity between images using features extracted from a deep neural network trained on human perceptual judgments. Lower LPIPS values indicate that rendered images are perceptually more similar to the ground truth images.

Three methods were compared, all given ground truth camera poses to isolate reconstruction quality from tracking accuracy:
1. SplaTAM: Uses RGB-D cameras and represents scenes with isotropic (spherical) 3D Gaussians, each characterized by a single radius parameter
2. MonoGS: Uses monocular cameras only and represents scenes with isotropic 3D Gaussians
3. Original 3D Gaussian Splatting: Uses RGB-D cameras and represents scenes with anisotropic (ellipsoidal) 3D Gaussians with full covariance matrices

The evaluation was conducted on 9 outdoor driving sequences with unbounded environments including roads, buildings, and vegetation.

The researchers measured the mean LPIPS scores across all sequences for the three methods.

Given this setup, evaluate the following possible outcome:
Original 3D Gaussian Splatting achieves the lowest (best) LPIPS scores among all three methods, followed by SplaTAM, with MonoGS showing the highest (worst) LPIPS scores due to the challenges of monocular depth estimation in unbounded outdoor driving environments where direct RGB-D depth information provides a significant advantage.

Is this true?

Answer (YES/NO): NO